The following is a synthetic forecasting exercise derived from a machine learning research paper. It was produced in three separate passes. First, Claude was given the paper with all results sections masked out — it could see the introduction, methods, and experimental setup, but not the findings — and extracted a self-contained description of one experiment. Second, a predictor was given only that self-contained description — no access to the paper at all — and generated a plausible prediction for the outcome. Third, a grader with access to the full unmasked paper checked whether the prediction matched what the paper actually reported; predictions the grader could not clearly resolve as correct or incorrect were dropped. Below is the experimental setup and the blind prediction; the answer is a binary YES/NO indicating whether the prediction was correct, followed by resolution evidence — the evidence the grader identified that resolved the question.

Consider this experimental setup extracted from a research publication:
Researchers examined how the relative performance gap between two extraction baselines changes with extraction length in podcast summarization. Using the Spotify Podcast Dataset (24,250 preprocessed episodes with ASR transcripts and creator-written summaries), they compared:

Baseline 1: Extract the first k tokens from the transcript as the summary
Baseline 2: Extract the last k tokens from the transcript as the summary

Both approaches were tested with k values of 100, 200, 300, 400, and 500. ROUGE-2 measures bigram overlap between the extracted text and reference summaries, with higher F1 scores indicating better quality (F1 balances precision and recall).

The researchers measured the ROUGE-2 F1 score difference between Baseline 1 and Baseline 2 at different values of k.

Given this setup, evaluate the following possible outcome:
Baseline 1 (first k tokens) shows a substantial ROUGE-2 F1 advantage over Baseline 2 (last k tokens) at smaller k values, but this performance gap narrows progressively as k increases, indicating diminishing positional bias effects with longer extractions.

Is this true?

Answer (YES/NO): YES